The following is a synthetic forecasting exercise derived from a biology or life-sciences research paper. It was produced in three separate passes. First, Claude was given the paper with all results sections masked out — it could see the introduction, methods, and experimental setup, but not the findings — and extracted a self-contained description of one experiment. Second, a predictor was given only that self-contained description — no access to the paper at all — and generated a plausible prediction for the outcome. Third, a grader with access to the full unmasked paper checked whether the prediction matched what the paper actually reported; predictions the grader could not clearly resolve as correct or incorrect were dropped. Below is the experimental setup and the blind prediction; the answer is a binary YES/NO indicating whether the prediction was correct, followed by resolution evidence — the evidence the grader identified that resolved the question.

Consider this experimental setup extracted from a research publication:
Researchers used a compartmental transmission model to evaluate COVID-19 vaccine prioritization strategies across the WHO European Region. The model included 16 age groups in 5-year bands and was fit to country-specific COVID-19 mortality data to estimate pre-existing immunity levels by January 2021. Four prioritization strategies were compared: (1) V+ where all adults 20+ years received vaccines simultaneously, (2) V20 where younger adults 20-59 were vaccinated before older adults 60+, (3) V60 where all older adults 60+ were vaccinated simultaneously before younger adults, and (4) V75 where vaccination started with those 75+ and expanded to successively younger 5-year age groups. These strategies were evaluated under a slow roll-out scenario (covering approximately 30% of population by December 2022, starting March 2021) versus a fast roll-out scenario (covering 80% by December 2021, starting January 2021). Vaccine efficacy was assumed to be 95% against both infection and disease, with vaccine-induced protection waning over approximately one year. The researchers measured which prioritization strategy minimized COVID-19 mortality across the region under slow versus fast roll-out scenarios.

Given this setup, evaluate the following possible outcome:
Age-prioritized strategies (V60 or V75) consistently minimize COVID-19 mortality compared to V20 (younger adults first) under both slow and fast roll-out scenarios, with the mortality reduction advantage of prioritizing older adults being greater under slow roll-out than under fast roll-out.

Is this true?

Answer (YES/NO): NO